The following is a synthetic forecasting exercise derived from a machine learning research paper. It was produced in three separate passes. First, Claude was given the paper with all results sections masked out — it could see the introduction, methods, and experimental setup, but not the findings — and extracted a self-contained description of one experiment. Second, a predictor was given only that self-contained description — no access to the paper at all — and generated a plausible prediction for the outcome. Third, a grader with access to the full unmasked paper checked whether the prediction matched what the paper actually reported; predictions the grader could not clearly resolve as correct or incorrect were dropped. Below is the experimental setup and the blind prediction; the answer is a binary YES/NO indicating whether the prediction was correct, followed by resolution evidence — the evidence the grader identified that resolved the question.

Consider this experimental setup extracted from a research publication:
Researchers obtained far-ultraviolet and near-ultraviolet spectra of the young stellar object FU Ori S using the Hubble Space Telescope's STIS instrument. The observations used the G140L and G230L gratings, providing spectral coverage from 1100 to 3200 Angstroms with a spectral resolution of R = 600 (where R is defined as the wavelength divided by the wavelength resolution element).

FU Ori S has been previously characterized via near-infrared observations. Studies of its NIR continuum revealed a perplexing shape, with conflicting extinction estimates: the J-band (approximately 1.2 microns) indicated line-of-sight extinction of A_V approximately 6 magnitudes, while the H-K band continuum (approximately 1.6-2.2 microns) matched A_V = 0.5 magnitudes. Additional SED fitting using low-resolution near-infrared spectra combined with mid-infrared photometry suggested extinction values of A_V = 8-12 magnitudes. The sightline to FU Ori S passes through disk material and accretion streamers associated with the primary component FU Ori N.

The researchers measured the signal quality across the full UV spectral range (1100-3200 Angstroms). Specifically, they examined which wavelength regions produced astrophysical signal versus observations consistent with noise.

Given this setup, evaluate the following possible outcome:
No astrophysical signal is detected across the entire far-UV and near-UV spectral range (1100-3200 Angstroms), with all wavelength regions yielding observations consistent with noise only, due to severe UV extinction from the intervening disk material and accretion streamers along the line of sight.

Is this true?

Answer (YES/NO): NO